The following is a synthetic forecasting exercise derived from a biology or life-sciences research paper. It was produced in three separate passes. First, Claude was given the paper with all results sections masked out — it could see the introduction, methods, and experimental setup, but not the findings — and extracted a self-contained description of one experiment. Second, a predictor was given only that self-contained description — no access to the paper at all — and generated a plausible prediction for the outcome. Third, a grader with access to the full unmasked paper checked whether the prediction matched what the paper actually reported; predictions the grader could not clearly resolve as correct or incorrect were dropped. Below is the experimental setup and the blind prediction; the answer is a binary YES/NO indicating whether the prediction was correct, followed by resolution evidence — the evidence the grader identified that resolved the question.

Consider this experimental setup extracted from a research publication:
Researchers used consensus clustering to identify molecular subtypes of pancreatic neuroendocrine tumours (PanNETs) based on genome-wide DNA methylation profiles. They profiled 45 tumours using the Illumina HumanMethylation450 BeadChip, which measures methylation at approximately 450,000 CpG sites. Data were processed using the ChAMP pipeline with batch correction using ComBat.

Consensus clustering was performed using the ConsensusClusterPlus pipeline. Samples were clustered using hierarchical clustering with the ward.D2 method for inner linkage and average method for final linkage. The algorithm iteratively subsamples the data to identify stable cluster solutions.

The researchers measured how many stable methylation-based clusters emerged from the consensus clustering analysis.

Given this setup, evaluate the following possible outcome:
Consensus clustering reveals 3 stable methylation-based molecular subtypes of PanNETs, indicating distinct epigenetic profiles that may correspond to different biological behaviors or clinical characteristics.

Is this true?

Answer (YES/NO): NO